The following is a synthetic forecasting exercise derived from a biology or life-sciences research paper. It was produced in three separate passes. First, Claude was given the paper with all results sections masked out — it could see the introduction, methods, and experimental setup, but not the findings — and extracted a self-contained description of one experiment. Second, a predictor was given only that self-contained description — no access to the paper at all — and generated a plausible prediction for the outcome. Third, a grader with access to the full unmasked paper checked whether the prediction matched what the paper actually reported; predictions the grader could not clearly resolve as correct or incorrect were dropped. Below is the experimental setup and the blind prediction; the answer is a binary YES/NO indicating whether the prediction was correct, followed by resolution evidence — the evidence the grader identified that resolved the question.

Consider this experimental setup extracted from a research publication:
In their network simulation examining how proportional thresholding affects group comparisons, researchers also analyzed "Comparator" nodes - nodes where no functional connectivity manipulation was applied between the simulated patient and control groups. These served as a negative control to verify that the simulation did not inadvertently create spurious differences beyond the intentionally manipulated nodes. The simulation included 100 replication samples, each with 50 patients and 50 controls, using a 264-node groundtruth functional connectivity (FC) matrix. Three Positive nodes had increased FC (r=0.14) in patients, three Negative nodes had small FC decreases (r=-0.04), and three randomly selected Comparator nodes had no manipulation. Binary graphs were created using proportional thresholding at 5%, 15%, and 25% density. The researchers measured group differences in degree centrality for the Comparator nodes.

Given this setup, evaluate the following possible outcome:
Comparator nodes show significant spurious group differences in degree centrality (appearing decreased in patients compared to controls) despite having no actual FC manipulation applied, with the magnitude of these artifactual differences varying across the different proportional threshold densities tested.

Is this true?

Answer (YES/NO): NO